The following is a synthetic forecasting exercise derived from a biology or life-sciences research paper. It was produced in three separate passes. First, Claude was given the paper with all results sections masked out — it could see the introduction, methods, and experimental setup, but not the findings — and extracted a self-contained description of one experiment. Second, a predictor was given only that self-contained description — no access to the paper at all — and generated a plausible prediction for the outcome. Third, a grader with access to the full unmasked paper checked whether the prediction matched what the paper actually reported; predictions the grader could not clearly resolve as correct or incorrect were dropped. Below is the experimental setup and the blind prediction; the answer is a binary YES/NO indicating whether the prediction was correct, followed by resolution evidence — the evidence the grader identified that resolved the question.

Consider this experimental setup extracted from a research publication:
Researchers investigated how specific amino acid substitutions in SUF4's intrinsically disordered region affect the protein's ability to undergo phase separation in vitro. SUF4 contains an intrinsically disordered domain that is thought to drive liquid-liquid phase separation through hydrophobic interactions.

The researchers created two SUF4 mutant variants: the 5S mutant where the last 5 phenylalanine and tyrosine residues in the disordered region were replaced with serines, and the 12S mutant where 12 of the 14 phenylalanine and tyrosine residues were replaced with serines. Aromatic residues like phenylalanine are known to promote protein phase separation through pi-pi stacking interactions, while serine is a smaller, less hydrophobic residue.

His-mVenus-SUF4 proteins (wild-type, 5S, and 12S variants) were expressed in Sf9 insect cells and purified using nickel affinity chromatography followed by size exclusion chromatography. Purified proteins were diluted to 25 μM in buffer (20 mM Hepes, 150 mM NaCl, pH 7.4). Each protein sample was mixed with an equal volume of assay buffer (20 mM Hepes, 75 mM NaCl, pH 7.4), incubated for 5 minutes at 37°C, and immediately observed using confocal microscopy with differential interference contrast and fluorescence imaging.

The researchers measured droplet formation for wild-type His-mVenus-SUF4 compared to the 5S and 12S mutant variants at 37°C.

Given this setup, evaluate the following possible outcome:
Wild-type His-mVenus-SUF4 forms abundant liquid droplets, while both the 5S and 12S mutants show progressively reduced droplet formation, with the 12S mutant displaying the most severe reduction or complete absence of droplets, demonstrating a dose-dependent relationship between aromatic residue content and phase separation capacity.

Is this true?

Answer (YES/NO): NO